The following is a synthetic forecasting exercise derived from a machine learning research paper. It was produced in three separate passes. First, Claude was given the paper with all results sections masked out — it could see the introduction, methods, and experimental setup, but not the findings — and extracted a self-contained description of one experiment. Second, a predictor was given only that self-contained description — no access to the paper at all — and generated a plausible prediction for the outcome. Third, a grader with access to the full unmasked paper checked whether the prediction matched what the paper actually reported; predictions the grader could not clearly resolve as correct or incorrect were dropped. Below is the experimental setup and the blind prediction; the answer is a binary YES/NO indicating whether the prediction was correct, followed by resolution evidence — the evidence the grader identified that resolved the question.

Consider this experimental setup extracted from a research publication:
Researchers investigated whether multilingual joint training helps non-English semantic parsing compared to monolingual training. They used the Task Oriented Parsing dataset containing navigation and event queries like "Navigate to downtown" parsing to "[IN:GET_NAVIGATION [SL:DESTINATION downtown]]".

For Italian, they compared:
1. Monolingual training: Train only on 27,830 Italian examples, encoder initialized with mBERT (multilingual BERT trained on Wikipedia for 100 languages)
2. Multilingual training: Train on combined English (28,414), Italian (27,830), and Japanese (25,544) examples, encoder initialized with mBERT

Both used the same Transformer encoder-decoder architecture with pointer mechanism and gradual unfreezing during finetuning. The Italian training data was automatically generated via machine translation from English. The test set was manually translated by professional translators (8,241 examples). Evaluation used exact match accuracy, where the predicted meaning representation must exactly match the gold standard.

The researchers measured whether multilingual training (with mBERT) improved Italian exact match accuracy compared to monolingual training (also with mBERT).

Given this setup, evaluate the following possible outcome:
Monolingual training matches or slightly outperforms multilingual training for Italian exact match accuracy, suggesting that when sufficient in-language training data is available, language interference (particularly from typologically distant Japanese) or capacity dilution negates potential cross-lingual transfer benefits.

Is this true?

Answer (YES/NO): NO